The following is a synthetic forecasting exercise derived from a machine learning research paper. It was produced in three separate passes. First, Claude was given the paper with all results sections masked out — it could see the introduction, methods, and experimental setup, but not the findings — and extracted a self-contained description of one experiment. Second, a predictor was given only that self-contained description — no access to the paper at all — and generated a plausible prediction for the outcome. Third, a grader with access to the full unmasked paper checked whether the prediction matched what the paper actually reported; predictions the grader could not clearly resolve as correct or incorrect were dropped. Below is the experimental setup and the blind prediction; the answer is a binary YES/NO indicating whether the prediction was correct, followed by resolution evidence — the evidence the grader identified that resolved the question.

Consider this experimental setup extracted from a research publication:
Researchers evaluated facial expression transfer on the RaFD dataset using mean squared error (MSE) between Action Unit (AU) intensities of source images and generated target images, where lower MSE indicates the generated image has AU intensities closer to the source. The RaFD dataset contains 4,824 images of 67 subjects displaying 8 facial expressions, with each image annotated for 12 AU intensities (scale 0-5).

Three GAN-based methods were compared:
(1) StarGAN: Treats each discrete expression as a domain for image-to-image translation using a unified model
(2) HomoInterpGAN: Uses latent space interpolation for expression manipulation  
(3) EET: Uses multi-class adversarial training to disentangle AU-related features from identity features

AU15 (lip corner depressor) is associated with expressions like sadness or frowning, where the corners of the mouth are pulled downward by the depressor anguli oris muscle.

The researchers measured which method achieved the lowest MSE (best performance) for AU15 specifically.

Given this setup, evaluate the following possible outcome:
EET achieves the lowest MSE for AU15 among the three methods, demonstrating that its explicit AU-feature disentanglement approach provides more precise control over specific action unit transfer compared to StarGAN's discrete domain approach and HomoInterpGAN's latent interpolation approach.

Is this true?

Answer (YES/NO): NO